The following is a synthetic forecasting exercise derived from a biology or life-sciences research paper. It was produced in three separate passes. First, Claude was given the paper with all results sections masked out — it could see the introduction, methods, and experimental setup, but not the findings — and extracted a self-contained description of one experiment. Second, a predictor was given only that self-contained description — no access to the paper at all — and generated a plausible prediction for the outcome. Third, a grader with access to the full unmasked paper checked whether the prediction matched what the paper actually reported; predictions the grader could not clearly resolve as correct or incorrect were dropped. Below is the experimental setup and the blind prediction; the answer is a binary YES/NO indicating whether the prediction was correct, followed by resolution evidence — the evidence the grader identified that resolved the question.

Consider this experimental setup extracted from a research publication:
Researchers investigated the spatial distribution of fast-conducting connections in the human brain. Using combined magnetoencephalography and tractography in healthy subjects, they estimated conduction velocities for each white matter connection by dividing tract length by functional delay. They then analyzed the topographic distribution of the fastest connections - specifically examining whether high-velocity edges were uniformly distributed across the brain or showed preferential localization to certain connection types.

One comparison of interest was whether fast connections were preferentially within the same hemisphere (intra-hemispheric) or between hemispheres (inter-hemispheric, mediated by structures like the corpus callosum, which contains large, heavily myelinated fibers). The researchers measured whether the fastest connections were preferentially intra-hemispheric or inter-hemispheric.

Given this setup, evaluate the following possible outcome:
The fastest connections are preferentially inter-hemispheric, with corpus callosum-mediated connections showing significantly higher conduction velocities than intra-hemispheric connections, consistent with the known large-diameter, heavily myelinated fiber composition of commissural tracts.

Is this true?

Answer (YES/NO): YES